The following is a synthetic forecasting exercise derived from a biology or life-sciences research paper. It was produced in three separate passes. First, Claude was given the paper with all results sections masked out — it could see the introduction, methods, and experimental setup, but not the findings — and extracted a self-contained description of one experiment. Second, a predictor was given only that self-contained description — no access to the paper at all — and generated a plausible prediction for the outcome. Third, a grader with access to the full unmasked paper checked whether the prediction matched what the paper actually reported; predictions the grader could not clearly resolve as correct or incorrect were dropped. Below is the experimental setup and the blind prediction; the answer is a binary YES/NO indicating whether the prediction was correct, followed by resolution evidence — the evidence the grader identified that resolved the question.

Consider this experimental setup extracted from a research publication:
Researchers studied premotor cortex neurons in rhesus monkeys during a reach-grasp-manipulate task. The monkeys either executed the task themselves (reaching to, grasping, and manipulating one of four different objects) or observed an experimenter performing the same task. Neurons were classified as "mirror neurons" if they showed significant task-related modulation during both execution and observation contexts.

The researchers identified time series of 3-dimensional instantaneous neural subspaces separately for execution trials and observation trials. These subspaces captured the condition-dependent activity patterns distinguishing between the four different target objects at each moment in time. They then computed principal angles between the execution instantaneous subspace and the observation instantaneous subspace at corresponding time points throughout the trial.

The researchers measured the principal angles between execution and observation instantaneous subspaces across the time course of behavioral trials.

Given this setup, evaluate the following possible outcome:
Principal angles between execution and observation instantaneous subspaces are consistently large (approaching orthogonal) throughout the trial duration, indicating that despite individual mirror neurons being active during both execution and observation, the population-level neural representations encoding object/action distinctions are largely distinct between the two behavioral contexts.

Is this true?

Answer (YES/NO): NO